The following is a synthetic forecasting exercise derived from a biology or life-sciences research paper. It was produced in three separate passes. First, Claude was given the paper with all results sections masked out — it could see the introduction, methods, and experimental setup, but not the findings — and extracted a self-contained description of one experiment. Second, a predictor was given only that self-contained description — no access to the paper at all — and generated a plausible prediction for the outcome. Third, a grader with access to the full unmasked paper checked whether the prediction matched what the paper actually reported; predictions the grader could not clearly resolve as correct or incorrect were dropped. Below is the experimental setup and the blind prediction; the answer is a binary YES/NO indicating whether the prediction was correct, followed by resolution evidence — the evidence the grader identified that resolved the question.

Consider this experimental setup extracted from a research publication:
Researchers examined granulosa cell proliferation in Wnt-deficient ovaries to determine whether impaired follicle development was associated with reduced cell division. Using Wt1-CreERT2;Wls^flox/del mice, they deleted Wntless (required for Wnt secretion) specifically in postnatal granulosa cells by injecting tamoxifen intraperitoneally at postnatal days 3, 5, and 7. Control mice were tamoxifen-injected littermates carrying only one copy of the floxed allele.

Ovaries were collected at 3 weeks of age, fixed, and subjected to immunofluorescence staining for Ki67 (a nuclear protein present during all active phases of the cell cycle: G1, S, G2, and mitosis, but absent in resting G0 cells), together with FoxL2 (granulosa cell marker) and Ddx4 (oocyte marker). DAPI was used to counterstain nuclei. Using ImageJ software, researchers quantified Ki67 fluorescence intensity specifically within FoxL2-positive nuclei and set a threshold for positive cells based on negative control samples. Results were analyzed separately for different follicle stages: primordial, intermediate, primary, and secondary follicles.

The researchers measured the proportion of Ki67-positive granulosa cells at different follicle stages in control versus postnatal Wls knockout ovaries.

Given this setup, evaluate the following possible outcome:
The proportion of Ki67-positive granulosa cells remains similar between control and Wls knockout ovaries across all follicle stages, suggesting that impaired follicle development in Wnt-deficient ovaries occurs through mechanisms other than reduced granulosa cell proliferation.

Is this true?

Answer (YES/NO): NO